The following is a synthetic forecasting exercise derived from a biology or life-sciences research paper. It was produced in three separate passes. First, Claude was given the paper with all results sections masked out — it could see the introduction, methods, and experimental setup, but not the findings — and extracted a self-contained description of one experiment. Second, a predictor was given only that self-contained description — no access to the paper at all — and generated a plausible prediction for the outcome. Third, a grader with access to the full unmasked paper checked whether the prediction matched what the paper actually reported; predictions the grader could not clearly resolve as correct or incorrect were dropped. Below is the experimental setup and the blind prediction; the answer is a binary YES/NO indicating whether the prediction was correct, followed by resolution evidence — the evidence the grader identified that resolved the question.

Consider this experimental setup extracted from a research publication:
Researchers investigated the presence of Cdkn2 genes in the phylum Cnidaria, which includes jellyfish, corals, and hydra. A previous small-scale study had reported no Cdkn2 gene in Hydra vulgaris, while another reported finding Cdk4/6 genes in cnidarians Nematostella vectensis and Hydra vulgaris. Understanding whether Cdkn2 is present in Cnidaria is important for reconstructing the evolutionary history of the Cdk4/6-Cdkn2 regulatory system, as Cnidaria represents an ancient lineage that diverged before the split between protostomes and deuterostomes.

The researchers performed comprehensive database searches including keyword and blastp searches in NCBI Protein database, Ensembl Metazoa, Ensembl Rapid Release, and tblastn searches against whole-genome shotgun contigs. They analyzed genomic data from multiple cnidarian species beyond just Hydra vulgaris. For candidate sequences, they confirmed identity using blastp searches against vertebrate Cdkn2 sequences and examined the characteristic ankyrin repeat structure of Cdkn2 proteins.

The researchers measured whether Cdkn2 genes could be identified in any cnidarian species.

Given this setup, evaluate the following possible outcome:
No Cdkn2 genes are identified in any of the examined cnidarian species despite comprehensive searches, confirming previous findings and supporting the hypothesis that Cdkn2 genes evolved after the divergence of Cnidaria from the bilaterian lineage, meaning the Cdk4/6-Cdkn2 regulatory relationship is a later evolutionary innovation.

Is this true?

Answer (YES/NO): YES